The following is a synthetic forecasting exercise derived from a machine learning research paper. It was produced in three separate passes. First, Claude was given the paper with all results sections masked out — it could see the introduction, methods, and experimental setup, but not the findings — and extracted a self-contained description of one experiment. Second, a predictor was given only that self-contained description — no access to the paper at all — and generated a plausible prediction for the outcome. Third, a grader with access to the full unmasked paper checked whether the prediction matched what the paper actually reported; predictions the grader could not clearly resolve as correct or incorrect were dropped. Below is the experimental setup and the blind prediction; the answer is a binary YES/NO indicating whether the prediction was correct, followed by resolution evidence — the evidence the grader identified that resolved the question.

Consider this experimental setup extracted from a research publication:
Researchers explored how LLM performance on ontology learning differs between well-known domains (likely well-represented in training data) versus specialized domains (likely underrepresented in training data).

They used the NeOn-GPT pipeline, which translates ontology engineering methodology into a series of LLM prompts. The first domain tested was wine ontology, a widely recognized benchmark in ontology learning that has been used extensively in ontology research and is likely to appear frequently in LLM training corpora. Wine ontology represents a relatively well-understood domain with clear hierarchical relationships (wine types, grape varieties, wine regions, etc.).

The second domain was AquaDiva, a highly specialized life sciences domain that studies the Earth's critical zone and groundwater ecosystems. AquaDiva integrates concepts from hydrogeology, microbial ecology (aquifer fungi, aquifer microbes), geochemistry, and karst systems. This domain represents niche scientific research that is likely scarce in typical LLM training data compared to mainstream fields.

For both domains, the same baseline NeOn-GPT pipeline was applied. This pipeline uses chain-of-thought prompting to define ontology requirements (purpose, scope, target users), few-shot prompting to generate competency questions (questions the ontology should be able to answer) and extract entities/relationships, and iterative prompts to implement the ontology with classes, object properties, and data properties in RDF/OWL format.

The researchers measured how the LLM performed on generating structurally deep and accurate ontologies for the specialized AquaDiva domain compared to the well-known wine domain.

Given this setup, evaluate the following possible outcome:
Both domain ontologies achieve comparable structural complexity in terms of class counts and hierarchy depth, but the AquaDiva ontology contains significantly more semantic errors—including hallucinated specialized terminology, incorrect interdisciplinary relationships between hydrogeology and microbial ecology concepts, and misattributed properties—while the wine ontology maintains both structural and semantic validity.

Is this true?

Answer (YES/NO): NO